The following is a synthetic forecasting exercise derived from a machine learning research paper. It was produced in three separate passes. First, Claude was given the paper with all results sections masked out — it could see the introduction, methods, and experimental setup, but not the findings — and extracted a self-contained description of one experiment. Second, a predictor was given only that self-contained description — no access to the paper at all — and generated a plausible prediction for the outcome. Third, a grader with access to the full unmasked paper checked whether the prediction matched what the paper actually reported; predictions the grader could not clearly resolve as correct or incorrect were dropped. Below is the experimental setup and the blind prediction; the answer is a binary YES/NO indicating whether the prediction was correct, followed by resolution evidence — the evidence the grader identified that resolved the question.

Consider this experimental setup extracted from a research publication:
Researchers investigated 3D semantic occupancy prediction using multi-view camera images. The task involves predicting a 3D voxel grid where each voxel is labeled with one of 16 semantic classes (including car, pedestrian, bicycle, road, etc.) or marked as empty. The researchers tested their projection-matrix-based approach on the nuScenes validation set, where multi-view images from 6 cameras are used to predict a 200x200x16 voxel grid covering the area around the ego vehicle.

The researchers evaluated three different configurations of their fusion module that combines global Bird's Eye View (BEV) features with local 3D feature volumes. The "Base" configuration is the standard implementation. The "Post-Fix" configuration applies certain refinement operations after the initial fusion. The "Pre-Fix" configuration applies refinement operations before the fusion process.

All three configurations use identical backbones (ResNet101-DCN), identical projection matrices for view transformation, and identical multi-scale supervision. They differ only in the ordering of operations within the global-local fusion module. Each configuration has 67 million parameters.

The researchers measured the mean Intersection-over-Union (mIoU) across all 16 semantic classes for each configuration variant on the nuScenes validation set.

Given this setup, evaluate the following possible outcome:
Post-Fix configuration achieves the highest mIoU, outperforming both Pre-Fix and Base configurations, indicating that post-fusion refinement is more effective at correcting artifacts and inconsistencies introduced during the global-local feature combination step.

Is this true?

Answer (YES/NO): NO